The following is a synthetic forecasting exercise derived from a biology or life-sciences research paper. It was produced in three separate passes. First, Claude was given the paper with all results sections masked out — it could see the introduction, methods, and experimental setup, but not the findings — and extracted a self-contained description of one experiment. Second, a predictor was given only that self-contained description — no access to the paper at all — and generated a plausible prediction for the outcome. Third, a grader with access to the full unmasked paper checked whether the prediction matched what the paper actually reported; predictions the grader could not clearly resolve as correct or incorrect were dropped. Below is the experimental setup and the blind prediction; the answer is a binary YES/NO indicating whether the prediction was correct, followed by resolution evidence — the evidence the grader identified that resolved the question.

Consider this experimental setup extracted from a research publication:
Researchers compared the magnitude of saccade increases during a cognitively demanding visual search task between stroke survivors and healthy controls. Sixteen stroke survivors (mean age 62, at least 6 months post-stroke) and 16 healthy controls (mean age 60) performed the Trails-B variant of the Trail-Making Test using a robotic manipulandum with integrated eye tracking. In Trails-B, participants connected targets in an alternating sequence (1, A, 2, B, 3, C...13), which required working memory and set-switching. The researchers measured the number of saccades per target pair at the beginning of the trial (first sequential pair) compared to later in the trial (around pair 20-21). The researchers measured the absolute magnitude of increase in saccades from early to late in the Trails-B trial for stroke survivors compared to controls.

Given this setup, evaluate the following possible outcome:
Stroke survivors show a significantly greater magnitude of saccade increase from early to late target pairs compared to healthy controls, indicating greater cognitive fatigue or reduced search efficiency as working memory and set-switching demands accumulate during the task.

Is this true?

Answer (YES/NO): NO